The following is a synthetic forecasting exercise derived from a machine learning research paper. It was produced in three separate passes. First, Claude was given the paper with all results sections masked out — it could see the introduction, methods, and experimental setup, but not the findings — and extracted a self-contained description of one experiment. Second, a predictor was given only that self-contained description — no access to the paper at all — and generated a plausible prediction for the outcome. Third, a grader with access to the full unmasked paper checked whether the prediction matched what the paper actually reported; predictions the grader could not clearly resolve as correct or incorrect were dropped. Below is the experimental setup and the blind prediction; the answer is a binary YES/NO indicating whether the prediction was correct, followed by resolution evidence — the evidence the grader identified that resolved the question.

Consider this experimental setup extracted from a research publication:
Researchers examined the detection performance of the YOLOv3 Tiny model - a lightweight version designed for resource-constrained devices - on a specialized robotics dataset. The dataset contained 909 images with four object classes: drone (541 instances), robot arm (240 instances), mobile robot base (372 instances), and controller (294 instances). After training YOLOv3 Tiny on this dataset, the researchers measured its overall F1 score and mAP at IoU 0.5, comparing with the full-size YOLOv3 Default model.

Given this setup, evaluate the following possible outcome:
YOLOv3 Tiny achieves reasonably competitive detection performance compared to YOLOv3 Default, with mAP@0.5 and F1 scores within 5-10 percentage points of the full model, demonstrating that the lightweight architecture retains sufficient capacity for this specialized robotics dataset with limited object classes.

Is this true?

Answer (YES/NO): NO